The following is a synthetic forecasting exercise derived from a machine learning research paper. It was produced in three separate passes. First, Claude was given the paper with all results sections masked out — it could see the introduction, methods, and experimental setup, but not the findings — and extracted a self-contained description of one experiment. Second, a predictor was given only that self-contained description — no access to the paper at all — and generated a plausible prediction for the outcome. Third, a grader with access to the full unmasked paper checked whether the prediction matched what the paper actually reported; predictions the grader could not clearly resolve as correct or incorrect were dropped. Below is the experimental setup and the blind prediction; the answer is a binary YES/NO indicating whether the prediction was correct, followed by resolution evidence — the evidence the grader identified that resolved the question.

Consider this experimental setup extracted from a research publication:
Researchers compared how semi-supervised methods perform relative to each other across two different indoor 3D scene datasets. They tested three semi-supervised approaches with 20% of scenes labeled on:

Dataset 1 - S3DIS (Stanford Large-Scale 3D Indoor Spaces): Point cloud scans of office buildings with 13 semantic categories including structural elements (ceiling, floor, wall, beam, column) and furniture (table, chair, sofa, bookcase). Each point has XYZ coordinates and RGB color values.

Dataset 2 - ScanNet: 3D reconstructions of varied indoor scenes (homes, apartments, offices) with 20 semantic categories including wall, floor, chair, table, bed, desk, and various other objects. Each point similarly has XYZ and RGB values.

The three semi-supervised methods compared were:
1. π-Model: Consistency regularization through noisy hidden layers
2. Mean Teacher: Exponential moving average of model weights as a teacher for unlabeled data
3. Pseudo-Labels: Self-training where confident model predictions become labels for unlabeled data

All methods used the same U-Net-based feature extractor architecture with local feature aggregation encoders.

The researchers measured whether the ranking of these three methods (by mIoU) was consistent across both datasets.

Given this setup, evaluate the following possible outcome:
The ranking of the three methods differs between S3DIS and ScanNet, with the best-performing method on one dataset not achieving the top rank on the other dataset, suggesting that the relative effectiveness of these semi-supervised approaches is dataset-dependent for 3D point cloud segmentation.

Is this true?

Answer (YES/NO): NO